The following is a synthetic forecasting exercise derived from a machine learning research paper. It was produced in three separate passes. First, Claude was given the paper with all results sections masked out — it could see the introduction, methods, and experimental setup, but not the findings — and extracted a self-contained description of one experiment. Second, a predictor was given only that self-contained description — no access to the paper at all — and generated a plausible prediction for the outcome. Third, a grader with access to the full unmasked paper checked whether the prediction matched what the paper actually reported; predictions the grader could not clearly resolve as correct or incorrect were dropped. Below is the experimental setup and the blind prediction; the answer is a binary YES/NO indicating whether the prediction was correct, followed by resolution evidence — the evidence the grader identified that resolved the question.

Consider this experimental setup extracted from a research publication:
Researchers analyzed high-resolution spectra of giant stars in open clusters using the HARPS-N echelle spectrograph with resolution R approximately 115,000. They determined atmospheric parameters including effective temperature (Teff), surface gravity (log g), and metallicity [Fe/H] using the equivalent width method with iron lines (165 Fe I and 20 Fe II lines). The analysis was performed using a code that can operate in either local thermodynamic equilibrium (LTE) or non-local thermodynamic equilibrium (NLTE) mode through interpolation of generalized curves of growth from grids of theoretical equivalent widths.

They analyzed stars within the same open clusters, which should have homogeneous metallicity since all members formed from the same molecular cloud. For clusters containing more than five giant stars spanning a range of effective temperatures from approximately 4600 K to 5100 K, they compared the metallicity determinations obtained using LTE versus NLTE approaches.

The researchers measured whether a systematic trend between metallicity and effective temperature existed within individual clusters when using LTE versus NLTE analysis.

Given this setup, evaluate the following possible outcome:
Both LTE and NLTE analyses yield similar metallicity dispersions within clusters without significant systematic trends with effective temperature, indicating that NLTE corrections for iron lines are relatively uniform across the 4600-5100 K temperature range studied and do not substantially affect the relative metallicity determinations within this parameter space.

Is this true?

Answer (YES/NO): NO